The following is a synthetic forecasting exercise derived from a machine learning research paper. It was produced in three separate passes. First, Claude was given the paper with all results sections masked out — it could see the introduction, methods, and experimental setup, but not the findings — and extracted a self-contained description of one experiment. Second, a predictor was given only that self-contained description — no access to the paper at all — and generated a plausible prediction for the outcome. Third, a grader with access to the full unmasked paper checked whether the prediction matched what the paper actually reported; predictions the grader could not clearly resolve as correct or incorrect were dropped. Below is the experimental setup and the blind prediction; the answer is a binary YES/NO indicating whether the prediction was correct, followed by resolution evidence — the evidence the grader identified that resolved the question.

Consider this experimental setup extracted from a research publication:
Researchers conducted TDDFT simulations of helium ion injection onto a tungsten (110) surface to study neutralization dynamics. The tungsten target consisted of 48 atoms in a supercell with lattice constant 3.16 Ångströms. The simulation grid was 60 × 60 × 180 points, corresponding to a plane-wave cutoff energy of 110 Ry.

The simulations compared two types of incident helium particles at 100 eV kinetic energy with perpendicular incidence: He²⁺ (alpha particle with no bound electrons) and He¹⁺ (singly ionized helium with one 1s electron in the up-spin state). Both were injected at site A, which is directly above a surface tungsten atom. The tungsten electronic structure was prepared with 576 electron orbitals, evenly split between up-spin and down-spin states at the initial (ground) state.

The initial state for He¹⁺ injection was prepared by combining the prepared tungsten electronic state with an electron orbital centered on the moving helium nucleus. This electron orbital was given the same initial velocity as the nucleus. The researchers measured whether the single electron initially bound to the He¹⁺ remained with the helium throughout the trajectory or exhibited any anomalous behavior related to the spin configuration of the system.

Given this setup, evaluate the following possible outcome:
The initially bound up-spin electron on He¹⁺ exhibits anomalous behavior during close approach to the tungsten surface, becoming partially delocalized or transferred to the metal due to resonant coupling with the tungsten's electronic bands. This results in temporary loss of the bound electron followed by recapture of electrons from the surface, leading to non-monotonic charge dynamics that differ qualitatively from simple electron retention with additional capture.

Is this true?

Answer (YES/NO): NO